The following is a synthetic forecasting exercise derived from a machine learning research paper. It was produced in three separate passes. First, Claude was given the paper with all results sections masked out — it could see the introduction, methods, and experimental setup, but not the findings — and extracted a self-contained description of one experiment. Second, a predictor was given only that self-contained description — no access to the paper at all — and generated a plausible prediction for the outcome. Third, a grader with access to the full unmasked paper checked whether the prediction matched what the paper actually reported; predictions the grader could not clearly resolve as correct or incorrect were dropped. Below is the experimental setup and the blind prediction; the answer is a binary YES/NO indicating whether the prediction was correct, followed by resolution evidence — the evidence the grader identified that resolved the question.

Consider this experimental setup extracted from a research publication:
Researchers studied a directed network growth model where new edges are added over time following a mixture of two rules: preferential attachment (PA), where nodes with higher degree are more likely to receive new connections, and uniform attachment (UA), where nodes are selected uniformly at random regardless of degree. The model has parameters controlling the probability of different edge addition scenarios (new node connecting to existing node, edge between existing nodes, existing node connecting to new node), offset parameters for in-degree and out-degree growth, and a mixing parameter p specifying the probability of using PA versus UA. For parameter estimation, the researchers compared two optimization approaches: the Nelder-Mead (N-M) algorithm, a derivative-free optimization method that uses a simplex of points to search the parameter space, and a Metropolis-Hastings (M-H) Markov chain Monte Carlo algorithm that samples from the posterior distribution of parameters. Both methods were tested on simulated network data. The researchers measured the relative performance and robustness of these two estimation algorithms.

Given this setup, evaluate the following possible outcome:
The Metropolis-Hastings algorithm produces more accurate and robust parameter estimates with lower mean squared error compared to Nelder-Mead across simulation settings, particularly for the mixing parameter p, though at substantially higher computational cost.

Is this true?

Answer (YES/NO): NO